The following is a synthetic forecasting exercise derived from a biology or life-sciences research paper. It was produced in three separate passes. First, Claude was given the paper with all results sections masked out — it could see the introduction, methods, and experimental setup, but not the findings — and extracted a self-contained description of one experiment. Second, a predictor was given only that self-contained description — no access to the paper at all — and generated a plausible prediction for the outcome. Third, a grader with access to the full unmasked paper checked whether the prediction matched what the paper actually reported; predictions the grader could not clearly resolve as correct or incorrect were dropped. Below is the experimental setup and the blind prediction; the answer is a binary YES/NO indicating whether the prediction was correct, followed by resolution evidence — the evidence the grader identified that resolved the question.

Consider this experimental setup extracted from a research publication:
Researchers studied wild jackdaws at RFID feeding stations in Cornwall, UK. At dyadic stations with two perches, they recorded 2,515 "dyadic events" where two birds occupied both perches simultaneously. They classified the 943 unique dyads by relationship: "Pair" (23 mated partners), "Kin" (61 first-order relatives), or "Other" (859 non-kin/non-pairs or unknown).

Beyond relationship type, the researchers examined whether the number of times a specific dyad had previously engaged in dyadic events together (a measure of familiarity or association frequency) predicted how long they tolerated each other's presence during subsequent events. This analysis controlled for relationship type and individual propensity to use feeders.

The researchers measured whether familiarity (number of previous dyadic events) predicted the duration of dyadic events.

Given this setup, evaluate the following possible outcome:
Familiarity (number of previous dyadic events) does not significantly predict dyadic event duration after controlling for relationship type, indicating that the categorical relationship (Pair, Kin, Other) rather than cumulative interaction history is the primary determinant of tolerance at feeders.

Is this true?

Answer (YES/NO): NO